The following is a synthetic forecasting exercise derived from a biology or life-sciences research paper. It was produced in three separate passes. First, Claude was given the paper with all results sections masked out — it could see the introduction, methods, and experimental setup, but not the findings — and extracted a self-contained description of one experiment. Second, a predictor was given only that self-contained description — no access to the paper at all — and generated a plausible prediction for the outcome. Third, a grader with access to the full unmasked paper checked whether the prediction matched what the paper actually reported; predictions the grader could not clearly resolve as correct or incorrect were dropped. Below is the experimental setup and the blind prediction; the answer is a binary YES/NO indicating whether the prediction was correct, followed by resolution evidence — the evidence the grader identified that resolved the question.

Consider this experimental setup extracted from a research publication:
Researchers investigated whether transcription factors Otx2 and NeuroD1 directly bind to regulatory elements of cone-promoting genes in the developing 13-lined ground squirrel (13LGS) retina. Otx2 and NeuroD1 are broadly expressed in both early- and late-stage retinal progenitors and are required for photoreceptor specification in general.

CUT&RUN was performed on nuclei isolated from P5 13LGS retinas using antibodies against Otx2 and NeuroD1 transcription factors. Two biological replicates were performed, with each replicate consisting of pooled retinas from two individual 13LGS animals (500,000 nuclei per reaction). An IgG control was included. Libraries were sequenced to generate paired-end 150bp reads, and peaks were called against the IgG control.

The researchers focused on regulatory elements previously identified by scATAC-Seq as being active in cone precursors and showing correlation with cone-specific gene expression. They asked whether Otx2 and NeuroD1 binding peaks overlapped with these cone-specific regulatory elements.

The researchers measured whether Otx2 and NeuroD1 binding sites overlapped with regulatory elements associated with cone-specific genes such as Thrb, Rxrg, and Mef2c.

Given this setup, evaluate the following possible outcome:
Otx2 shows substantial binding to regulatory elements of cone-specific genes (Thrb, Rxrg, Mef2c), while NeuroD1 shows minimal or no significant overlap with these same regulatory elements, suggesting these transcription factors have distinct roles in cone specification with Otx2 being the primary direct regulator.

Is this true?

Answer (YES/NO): NO